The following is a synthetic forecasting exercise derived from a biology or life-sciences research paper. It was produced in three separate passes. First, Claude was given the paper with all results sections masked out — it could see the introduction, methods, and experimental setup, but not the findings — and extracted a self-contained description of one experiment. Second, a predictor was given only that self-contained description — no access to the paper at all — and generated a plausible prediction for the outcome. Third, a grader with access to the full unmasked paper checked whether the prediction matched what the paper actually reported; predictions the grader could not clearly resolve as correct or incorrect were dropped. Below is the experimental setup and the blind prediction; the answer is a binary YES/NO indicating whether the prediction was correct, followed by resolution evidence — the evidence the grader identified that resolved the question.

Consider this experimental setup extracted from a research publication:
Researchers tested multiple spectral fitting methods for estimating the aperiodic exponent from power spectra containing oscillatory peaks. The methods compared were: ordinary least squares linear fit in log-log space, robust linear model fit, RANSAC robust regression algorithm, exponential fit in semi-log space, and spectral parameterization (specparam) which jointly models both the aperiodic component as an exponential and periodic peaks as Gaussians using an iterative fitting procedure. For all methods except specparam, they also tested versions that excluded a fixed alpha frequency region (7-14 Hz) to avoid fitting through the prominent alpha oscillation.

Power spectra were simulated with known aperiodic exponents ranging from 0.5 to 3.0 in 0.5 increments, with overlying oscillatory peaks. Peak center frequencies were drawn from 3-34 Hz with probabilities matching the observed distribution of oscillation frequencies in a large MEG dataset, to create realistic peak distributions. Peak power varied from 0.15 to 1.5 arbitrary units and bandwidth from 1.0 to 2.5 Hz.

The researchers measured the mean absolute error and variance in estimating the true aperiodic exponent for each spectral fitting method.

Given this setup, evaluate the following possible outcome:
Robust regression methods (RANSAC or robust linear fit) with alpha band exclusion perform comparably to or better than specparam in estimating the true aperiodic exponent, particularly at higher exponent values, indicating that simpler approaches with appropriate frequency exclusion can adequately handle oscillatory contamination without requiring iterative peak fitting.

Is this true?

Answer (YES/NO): NO